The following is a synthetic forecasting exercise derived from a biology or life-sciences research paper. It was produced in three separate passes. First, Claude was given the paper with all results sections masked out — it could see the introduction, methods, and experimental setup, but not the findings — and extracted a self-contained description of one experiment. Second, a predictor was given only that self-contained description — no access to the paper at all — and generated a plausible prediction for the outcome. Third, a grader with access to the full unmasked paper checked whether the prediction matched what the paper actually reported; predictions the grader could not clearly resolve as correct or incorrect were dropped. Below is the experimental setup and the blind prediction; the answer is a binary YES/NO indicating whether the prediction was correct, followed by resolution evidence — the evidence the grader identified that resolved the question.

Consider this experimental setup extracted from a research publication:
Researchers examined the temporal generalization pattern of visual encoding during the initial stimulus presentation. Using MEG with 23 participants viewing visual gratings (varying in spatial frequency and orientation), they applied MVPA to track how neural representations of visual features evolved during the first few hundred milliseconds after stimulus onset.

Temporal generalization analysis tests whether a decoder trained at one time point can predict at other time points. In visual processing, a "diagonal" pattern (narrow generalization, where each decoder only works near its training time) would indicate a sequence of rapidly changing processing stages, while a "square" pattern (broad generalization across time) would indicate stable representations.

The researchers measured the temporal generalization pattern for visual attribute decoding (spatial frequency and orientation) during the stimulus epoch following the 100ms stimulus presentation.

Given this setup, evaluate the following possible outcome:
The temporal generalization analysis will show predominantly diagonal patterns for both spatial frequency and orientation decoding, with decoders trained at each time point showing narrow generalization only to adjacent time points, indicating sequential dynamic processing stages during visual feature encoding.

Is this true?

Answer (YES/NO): YES